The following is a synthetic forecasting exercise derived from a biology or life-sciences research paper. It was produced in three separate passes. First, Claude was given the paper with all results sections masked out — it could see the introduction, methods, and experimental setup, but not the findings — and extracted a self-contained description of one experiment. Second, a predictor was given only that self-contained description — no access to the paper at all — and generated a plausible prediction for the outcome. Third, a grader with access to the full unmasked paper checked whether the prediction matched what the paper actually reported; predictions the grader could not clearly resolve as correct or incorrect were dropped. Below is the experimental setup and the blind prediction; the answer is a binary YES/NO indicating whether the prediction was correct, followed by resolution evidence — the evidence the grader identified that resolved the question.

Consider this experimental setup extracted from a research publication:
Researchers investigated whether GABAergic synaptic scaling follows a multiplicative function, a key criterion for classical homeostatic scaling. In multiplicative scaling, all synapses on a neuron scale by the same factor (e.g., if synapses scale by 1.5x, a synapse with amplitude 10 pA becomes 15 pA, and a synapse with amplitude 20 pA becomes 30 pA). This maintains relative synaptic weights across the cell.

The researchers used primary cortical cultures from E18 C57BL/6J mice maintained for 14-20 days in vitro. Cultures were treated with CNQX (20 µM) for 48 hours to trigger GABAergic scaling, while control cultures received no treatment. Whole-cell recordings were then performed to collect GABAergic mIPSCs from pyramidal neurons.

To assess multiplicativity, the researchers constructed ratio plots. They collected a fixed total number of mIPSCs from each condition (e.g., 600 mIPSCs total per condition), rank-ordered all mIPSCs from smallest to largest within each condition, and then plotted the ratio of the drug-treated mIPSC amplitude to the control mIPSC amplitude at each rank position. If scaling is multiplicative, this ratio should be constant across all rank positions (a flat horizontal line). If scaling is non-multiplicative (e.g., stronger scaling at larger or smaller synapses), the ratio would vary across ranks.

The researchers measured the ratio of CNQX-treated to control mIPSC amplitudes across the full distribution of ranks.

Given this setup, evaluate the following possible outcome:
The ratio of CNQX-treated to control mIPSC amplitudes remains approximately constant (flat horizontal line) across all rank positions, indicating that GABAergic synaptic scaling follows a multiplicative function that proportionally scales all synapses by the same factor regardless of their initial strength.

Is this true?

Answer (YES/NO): YES